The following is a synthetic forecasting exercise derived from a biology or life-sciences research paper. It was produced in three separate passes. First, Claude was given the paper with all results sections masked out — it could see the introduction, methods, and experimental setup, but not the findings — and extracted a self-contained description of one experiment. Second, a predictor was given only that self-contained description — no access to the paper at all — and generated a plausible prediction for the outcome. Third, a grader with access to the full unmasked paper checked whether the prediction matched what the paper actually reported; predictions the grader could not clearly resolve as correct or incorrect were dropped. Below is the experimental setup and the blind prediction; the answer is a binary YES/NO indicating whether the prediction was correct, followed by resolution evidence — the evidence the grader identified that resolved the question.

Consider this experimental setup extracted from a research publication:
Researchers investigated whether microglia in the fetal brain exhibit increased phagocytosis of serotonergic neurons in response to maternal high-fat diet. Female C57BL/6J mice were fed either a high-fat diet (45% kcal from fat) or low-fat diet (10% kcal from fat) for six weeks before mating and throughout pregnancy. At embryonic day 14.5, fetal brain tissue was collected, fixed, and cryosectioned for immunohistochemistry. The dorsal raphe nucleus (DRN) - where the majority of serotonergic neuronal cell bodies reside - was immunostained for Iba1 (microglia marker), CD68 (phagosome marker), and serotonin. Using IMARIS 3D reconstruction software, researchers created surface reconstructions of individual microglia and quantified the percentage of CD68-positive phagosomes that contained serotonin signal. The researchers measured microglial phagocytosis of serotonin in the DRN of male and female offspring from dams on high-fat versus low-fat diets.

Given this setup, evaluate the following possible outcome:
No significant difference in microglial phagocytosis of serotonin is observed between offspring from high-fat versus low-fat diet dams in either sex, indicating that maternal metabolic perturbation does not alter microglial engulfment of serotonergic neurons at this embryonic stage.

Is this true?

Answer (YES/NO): NO